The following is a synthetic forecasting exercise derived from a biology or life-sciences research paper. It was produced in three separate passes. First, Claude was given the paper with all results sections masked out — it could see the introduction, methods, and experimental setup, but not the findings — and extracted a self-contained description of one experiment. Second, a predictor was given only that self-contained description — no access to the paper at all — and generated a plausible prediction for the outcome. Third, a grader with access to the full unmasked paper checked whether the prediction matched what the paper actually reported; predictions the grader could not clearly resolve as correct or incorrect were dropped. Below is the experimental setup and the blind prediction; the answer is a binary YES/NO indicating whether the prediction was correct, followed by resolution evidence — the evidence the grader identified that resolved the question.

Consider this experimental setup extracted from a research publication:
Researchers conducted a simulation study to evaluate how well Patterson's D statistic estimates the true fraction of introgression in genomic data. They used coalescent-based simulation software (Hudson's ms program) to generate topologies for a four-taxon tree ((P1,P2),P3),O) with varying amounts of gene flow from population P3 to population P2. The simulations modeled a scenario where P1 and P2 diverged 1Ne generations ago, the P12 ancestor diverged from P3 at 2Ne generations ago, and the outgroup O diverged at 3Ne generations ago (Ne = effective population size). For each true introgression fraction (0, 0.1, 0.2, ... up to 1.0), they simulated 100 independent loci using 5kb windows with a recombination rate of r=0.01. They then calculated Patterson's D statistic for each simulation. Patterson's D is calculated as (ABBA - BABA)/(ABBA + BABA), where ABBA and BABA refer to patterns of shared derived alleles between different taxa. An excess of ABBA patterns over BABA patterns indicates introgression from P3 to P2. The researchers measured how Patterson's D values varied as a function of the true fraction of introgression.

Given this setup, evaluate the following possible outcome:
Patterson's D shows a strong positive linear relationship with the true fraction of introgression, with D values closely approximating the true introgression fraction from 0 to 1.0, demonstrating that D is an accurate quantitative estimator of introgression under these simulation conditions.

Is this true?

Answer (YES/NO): NO